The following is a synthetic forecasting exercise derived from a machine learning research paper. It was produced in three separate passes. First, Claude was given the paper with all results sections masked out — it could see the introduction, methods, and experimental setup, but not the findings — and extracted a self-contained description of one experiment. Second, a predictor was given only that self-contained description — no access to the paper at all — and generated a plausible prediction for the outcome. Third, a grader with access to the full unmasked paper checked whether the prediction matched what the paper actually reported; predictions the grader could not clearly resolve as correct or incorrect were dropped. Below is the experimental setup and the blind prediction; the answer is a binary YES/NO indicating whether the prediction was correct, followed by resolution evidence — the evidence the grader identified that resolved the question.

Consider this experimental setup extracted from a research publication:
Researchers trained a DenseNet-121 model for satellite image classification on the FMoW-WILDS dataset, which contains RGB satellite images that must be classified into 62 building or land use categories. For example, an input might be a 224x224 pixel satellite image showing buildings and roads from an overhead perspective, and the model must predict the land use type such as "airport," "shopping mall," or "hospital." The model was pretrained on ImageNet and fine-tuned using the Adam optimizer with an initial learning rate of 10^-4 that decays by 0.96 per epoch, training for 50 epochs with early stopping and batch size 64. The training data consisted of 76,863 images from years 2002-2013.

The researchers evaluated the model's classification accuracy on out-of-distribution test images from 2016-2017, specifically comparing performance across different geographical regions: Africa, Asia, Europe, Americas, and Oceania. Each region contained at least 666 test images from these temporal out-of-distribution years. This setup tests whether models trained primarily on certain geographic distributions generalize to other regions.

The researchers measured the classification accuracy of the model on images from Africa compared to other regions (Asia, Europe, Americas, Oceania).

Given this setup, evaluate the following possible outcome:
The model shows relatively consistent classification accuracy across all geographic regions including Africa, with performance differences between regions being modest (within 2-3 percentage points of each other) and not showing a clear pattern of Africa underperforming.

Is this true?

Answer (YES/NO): NO